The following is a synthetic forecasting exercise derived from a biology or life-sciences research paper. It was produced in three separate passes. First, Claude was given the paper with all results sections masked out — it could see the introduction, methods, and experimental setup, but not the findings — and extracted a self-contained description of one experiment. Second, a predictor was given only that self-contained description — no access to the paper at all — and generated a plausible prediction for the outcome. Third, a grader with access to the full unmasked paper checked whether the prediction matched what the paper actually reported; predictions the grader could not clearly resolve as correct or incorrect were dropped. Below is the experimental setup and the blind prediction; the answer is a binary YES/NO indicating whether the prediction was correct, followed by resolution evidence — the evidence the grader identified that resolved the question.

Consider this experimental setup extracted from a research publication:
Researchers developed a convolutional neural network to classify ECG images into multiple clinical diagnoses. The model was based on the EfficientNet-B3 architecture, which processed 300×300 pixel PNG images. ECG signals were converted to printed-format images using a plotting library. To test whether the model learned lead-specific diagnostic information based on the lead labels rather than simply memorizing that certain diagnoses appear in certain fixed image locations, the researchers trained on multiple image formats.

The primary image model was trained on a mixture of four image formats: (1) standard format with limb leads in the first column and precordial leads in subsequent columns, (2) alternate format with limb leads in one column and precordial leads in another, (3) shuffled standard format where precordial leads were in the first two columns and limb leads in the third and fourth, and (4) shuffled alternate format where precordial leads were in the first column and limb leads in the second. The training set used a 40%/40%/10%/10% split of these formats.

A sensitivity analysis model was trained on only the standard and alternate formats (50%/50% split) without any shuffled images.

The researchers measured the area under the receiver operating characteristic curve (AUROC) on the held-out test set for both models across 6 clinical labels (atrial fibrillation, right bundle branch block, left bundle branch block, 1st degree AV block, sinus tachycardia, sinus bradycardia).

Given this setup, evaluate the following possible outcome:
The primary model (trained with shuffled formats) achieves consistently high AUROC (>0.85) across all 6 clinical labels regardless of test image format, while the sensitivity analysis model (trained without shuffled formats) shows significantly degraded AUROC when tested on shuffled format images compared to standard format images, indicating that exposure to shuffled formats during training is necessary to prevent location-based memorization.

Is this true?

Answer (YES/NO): NO